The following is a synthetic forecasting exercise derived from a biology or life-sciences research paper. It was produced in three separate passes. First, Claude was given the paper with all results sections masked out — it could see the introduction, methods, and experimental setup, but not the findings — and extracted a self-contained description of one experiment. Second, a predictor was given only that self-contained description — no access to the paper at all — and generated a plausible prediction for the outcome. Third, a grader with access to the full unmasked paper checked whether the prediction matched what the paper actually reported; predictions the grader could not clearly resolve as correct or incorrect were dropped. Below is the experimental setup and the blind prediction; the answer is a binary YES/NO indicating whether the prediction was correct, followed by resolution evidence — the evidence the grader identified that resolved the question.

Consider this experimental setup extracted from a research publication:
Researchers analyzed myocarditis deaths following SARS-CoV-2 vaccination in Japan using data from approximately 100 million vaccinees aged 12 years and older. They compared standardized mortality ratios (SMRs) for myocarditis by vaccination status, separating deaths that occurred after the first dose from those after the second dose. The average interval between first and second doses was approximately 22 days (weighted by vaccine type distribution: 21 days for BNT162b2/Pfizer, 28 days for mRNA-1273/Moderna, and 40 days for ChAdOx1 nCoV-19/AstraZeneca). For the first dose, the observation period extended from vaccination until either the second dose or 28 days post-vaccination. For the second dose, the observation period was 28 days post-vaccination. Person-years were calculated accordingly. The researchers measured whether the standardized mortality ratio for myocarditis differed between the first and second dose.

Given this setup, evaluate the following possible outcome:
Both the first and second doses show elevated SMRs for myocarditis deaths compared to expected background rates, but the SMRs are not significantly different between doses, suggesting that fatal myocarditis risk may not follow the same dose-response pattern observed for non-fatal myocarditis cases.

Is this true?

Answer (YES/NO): NO